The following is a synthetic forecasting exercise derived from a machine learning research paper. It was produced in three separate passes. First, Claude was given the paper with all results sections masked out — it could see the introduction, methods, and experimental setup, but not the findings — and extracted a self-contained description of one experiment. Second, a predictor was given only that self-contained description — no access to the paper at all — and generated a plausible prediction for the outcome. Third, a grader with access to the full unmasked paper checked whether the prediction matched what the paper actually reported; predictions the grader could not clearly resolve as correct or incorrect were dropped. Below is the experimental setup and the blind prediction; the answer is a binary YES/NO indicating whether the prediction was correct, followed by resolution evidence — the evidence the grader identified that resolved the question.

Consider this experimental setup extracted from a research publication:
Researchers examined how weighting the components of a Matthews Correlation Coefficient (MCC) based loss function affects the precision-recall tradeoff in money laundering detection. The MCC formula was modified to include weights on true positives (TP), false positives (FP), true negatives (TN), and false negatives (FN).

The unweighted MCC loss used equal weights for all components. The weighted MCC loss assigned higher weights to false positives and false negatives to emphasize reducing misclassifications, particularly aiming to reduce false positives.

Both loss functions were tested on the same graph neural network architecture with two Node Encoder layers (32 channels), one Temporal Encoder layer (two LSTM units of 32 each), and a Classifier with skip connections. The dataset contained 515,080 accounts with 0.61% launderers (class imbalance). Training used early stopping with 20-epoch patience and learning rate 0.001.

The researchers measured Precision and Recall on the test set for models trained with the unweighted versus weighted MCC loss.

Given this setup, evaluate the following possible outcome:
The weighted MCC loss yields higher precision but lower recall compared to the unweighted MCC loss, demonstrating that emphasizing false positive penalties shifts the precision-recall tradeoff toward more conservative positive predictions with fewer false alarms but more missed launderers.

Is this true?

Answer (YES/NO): YES